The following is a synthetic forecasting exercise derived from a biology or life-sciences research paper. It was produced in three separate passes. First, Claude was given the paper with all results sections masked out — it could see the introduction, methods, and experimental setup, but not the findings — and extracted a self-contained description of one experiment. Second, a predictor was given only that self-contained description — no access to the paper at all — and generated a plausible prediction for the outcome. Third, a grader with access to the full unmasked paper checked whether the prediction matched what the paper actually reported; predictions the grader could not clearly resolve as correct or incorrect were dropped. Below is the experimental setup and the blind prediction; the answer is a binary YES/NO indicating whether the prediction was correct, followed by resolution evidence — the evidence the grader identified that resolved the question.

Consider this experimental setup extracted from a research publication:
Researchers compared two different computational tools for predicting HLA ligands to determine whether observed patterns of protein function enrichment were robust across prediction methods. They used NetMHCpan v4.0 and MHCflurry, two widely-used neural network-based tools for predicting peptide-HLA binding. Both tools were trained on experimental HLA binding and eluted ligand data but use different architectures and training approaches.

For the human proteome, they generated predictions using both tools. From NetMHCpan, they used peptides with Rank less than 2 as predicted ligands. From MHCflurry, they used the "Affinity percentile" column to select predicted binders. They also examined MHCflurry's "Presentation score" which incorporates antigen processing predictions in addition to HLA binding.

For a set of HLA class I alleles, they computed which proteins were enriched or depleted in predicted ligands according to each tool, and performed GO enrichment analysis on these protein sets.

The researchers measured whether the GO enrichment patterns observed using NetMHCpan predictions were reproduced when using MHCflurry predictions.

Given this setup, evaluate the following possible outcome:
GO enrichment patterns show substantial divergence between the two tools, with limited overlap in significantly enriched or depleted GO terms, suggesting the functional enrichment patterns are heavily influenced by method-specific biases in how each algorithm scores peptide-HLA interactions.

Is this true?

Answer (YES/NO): NO